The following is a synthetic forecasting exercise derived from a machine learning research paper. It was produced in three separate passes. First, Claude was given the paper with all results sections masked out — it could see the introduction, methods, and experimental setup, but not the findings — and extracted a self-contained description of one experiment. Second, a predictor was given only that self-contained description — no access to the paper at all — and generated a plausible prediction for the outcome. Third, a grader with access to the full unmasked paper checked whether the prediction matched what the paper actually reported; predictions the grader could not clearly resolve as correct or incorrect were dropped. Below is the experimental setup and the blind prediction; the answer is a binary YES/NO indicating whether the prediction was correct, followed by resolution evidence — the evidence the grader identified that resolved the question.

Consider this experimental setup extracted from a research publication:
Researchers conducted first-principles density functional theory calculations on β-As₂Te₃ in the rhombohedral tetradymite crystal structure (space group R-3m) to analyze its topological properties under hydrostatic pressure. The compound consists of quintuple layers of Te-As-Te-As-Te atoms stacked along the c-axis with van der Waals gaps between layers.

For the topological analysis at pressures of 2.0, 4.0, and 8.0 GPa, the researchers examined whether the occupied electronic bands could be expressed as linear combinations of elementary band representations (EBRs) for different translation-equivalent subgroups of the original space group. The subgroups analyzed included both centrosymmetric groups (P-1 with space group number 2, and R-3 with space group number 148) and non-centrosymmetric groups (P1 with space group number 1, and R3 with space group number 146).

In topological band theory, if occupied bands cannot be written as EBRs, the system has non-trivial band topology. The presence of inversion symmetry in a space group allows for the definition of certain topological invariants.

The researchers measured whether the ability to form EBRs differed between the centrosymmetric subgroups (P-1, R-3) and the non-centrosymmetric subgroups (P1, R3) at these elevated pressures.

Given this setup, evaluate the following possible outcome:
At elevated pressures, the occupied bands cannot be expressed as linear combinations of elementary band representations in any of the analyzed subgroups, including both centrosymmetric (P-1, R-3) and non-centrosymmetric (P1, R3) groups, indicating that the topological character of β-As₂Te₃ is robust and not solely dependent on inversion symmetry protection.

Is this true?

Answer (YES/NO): NO